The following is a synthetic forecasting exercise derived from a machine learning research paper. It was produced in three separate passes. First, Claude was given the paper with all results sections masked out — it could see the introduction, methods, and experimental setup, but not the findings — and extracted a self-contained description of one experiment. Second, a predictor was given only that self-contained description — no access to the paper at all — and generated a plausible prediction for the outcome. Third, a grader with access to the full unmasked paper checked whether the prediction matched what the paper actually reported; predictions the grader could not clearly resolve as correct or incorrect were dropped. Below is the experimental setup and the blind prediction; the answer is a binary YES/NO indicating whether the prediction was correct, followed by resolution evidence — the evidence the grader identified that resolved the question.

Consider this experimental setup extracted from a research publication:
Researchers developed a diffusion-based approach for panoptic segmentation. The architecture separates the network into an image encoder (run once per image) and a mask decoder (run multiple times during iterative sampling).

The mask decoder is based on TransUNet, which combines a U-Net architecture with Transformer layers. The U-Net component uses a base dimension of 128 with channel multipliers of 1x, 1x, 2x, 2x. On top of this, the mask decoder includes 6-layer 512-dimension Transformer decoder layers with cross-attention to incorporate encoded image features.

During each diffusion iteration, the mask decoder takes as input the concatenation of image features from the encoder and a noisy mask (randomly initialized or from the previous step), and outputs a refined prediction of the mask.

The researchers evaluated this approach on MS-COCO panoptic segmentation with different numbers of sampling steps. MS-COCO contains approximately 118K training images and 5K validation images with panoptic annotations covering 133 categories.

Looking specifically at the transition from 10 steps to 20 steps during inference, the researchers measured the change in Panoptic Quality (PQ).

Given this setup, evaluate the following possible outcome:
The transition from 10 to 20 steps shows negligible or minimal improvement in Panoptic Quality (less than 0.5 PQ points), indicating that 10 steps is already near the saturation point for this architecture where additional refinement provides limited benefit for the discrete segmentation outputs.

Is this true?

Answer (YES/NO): NO